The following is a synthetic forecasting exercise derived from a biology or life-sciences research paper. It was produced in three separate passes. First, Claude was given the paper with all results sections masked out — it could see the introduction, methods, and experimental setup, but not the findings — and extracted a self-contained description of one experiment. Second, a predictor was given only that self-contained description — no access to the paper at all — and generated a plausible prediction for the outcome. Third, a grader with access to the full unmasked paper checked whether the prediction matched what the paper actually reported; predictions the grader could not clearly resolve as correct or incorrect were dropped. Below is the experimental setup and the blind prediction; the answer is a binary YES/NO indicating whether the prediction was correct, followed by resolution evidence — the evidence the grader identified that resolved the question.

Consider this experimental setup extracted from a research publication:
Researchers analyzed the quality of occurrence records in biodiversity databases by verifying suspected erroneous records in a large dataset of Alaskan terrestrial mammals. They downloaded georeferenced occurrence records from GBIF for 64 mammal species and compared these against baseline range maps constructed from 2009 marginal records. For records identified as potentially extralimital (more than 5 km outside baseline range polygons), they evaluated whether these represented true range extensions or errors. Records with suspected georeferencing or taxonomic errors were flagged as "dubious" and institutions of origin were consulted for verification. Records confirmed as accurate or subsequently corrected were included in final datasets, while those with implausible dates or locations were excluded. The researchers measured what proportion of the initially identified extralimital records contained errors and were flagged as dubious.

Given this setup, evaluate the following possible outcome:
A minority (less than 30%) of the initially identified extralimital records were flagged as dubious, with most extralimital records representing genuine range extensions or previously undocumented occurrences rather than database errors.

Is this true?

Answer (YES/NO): YES